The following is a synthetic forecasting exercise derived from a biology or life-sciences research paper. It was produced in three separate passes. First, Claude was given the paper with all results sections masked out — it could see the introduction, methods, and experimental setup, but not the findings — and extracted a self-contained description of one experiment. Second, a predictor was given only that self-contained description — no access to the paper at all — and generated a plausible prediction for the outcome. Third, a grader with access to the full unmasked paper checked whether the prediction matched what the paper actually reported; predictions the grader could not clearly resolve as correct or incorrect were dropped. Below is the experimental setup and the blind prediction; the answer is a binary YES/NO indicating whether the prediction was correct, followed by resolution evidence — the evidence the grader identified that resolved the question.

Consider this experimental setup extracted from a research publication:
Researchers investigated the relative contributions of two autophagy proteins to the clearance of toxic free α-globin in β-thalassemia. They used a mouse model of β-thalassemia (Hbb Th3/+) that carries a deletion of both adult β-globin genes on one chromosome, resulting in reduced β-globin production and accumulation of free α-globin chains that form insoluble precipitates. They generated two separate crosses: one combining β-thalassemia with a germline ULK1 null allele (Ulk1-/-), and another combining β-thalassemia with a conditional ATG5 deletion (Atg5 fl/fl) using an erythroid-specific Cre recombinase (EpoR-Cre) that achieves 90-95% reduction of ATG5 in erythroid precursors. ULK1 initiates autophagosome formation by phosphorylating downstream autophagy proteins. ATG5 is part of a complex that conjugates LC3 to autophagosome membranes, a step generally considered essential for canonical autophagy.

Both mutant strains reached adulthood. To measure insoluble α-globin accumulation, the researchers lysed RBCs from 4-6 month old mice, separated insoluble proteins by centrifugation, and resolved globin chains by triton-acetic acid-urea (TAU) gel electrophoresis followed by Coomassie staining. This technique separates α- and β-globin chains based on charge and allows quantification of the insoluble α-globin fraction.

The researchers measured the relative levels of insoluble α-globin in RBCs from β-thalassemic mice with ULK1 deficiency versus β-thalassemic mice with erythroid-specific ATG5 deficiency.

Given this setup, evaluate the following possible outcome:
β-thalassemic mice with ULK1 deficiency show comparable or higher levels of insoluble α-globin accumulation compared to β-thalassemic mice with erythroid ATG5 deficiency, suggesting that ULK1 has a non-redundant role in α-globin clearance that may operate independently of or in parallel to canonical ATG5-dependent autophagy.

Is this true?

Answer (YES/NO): YES